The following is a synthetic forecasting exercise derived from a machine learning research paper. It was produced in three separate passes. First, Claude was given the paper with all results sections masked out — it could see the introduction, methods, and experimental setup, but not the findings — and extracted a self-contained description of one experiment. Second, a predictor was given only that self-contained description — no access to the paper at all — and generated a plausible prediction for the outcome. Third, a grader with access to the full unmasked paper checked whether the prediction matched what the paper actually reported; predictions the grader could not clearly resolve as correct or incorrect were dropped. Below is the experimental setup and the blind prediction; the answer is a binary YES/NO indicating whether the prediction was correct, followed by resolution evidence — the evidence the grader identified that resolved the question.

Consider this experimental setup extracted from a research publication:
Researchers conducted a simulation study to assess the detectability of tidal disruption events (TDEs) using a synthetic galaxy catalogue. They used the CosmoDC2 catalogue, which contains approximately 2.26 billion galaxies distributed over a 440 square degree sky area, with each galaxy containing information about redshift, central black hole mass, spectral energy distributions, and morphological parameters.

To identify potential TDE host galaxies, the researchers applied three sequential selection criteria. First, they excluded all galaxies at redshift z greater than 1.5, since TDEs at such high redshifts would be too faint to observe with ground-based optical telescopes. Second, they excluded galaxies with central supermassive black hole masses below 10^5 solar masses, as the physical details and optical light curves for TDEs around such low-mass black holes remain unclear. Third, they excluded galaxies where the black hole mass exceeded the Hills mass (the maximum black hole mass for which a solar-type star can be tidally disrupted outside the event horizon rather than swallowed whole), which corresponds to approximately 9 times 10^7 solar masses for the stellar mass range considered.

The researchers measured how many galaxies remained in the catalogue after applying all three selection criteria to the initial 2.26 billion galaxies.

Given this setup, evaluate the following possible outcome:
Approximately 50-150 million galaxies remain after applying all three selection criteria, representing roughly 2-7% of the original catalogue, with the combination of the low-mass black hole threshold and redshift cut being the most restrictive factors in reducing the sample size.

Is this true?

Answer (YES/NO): YES